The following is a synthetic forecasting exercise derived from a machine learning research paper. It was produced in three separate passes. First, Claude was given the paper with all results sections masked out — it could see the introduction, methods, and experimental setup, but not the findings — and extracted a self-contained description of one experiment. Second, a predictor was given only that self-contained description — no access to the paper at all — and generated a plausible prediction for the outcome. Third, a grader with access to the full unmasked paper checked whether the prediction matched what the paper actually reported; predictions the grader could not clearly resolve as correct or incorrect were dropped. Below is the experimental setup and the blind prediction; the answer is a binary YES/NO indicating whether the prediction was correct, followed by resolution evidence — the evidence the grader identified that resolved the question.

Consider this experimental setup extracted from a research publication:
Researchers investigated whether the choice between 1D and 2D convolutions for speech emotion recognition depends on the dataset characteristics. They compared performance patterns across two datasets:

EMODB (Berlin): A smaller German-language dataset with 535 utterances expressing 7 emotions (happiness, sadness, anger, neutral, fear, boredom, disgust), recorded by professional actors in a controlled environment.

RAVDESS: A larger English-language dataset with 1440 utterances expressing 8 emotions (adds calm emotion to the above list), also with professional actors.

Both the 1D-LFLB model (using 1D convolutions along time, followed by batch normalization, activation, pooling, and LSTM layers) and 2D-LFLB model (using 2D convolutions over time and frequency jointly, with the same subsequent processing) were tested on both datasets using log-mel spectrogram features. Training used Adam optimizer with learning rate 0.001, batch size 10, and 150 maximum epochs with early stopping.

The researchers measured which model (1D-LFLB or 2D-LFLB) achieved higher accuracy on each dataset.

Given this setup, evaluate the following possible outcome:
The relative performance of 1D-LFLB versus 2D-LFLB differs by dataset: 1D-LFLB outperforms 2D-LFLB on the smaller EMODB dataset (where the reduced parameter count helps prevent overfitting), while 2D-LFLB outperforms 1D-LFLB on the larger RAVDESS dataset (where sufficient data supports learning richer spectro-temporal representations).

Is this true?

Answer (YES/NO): NO